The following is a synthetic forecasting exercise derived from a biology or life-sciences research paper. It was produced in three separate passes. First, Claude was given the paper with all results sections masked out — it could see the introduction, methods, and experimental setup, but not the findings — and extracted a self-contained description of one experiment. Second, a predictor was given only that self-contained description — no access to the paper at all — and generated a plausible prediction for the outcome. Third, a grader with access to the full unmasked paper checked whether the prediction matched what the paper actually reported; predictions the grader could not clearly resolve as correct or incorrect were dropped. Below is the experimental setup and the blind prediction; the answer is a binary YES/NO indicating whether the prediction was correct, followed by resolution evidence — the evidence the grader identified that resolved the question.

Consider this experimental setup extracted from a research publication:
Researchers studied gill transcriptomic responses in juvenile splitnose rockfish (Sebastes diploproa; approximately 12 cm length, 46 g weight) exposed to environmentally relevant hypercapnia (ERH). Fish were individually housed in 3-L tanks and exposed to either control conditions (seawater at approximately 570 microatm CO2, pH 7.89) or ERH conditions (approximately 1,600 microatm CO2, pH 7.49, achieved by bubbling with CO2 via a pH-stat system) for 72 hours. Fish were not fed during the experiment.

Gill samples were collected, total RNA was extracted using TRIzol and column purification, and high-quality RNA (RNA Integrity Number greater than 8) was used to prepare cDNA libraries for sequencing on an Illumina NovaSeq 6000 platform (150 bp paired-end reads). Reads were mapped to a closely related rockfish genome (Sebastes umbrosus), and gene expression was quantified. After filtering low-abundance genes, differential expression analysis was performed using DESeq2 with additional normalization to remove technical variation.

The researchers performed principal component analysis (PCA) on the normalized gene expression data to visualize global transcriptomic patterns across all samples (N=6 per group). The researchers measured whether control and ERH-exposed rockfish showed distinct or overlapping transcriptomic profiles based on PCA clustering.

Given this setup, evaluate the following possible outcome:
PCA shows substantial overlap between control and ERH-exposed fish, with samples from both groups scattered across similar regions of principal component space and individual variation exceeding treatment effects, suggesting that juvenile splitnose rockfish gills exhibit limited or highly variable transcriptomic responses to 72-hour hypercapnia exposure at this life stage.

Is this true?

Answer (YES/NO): NO